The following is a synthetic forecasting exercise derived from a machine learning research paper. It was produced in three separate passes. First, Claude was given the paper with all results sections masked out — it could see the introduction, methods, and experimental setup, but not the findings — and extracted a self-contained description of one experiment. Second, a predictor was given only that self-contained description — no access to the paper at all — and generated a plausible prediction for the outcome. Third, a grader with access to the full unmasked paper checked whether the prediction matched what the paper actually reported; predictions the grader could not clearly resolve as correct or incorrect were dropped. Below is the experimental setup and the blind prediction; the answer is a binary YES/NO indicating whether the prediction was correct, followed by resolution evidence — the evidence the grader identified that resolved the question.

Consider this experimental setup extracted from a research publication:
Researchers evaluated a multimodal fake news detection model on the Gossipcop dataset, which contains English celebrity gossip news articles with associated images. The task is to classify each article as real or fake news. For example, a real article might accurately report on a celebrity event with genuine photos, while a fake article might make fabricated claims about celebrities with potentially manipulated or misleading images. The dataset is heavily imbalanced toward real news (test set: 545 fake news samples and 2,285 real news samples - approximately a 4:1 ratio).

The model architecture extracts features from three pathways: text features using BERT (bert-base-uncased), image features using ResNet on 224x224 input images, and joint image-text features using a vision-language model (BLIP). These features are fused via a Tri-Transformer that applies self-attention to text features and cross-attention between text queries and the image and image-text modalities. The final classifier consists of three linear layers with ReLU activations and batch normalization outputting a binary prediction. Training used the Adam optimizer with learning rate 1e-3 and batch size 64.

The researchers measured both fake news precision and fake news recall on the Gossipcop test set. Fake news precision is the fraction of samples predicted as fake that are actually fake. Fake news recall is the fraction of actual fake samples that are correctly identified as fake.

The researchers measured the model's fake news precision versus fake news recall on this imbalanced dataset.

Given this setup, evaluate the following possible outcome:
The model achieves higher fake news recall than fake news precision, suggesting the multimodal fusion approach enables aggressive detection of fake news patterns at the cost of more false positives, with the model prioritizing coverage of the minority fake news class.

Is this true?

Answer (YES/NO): NO